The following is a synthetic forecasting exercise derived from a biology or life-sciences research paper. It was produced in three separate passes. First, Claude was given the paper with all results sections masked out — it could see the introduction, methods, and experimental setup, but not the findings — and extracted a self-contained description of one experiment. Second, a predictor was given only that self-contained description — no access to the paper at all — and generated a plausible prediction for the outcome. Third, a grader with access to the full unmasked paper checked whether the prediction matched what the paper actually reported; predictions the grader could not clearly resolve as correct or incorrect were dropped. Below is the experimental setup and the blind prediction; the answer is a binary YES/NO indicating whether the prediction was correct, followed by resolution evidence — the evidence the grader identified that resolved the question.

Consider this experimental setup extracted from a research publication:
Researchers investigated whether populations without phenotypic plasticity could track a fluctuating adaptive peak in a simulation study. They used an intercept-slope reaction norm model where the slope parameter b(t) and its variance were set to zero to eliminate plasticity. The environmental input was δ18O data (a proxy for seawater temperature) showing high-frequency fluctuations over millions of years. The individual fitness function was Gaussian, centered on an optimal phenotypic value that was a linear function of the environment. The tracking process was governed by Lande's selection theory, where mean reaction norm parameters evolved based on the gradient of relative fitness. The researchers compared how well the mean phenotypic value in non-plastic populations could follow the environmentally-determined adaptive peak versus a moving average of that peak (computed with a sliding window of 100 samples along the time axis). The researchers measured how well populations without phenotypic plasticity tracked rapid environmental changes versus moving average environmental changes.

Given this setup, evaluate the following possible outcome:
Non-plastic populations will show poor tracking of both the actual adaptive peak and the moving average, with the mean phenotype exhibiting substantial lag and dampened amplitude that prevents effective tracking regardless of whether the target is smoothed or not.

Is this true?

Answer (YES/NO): NO